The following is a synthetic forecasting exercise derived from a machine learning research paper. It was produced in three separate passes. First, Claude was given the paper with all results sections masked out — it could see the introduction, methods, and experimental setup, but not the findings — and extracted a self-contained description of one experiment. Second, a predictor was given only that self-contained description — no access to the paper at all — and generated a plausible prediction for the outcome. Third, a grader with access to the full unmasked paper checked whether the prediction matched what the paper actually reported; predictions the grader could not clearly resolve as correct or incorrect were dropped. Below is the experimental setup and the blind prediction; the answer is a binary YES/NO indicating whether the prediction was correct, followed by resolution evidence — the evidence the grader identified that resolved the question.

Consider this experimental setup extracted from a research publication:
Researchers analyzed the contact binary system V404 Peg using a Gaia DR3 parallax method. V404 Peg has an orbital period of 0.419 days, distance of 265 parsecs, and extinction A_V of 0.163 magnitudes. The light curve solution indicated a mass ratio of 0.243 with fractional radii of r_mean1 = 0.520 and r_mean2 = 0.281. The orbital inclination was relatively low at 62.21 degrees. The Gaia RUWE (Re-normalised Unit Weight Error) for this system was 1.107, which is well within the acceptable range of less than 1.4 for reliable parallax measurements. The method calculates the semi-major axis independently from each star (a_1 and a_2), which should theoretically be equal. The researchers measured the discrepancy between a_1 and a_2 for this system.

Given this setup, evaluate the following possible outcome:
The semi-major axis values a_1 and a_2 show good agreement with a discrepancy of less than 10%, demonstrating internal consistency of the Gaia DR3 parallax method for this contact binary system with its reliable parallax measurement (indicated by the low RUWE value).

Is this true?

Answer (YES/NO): NO